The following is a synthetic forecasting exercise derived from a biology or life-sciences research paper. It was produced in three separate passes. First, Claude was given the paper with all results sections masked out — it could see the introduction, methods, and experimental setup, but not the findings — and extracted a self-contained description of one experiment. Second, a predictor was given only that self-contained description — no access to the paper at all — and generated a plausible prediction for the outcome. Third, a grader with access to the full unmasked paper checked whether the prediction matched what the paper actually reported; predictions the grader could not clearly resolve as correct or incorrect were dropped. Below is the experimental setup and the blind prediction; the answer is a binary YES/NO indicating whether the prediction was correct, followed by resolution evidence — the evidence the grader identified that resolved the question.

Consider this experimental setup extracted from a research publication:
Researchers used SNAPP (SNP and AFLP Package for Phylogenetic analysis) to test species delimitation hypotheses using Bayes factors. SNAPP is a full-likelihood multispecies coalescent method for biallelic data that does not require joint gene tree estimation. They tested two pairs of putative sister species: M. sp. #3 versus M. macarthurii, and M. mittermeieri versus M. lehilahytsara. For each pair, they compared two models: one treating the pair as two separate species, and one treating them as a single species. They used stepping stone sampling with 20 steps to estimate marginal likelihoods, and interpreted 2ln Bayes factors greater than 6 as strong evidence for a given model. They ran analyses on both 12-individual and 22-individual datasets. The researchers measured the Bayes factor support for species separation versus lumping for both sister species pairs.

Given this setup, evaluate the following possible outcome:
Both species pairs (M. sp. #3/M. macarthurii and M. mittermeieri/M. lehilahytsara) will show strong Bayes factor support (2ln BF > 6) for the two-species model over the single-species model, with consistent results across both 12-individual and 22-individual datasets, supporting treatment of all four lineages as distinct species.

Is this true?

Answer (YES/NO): NO